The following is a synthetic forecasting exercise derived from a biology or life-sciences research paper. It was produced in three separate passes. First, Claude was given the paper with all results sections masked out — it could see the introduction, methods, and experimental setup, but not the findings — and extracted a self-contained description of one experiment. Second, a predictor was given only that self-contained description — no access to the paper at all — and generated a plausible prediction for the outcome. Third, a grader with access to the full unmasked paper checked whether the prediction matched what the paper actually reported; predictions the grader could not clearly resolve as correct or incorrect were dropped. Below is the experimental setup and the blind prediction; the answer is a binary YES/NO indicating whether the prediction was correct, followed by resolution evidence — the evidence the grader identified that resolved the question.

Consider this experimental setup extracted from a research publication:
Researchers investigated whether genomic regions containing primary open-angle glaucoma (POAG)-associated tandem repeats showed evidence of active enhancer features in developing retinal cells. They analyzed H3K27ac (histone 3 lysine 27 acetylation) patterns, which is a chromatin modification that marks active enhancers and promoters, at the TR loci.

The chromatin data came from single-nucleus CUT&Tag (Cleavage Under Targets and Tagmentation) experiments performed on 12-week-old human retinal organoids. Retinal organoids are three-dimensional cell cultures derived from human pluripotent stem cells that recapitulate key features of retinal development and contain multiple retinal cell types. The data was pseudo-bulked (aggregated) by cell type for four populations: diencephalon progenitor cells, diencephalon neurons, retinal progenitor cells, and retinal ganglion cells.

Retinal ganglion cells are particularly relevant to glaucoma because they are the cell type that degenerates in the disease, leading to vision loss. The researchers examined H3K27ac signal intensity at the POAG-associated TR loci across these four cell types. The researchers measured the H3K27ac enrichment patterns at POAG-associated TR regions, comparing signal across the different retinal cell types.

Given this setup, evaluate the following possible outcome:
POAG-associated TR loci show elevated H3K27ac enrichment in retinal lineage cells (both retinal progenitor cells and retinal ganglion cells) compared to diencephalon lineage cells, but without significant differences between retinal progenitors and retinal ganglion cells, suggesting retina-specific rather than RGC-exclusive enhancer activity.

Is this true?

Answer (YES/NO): NO